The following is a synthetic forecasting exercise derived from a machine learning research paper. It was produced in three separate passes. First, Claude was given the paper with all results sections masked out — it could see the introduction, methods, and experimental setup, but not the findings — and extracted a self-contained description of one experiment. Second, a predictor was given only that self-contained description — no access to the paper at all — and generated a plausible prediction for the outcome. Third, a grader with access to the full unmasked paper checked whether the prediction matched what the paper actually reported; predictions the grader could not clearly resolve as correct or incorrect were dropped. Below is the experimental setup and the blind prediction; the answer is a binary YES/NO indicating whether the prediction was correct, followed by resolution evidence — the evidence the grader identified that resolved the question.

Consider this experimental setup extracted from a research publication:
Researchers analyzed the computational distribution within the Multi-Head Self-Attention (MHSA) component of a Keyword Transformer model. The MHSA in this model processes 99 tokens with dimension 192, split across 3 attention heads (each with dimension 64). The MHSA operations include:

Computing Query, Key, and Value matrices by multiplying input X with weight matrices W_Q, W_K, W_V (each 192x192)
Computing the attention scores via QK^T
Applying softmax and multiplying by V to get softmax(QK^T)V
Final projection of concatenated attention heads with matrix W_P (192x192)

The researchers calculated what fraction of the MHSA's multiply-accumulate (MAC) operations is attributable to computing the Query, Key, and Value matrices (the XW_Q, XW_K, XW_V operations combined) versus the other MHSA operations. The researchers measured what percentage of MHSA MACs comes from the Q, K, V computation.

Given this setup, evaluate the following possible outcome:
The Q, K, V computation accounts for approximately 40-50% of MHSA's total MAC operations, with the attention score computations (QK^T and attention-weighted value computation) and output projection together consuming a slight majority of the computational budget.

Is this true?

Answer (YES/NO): NO